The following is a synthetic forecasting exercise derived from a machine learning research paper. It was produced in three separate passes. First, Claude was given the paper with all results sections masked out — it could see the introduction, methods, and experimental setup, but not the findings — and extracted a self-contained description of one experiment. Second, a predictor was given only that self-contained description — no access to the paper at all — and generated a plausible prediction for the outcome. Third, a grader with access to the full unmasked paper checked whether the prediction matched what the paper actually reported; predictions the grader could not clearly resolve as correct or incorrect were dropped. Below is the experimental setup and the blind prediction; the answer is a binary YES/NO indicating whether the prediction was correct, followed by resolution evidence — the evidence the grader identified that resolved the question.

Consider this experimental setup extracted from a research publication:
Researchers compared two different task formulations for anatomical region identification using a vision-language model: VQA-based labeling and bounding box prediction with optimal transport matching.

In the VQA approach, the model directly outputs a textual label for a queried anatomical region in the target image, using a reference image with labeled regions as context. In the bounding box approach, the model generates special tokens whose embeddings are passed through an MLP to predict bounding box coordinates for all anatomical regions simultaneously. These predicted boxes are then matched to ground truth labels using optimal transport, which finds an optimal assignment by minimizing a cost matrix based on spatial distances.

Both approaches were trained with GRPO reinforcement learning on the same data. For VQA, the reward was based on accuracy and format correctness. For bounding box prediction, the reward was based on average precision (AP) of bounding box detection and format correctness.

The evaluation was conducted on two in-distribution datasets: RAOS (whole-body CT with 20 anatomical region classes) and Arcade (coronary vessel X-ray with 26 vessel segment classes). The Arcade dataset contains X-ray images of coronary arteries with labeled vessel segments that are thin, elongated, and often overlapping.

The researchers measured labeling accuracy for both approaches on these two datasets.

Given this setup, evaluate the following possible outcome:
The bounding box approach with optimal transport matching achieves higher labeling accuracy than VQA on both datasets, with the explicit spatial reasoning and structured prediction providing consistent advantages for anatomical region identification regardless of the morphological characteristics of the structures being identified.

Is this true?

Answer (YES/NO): NO